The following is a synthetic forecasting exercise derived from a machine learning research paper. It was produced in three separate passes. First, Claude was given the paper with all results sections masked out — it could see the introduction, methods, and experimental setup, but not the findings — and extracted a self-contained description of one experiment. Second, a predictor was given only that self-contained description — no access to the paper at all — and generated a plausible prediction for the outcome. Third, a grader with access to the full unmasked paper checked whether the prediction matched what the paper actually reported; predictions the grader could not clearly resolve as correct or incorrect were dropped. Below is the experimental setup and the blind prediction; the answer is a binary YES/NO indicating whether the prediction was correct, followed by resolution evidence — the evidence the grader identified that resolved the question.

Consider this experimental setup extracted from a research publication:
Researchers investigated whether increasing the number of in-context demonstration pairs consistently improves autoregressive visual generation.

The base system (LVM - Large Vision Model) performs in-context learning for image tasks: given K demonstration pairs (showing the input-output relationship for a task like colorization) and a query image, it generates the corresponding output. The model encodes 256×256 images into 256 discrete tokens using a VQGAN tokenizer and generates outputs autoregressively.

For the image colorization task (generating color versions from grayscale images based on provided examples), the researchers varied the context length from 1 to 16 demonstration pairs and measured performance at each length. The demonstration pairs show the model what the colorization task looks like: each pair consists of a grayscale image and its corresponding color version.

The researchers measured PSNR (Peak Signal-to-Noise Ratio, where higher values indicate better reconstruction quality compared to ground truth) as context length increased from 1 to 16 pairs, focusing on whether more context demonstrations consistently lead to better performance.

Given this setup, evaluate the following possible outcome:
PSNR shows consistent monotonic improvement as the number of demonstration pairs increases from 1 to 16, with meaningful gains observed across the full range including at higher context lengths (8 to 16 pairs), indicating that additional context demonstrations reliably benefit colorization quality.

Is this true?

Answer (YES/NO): NO